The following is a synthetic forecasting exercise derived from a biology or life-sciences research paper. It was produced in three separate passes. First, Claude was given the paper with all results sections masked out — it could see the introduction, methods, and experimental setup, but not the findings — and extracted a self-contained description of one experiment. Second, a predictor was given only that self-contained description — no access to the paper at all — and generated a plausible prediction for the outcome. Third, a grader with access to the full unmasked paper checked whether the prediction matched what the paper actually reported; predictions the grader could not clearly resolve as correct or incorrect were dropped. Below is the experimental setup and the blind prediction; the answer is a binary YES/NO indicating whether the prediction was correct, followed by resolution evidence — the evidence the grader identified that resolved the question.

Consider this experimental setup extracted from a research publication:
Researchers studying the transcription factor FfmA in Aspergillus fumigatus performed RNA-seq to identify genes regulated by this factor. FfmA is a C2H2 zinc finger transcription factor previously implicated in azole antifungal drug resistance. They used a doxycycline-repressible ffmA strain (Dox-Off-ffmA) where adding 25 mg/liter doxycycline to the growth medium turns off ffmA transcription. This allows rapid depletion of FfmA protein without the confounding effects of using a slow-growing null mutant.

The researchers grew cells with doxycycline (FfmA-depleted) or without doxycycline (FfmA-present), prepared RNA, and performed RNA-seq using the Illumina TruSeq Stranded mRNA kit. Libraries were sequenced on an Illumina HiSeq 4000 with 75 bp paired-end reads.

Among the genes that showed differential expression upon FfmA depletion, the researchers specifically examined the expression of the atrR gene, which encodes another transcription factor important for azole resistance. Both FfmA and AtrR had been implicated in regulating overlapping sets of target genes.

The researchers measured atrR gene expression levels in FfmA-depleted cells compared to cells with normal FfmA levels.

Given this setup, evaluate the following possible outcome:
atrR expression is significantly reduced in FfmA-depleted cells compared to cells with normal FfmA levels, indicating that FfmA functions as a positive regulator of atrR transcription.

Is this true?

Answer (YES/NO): NO